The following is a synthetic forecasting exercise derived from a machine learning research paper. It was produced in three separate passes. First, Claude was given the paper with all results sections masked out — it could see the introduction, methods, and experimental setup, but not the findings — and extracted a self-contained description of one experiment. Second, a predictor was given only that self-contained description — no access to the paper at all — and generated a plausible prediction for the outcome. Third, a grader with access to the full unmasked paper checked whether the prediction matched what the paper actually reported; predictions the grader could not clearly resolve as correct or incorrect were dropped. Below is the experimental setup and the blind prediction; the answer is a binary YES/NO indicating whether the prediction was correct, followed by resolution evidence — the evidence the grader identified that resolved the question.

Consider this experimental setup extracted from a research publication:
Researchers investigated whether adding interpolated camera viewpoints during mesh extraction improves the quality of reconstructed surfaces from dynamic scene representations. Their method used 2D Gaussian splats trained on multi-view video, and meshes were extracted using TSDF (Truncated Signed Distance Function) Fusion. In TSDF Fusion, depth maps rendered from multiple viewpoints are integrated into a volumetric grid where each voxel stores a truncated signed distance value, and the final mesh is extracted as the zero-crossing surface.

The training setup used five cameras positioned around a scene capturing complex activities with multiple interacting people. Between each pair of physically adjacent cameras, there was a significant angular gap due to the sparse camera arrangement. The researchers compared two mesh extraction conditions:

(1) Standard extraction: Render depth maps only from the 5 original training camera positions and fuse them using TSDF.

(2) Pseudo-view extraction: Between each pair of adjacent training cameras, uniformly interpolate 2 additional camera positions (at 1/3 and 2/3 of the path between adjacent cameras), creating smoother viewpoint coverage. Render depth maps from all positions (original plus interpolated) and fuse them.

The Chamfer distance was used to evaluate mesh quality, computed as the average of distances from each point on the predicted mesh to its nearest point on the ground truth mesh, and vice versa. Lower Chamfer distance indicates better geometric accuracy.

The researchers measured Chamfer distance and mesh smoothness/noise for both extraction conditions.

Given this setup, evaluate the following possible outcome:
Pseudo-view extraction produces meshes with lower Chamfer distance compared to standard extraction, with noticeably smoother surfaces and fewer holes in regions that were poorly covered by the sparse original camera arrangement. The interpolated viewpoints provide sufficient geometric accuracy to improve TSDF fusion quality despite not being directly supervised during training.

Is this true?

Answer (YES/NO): NO